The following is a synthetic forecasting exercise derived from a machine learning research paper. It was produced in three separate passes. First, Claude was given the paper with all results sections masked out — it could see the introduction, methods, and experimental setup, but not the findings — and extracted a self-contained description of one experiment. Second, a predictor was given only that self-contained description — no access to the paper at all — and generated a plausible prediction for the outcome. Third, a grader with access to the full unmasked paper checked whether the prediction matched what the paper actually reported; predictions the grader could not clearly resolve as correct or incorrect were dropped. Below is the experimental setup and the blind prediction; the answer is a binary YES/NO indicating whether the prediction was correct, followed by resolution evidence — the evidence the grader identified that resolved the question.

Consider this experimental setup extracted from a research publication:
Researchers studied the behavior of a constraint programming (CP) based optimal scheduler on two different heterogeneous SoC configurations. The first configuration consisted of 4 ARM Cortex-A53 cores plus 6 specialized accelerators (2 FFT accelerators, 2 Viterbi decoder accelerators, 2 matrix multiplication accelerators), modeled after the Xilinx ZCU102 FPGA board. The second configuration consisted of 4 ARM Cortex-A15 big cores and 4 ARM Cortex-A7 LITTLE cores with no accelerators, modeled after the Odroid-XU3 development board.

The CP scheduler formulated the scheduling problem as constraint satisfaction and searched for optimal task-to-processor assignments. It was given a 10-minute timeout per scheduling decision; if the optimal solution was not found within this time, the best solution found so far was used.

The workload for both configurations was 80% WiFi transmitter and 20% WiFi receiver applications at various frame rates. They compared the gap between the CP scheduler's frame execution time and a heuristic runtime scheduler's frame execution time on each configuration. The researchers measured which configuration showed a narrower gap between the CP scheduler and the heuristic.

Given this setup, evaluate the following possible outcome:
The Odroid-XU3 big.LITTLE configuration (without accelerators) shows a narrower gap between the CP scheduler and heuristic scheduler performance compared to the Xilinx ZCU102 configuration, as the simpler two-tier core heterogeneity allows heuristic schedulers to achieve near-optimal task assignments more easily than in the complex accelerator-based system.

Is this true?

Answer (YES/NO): YES